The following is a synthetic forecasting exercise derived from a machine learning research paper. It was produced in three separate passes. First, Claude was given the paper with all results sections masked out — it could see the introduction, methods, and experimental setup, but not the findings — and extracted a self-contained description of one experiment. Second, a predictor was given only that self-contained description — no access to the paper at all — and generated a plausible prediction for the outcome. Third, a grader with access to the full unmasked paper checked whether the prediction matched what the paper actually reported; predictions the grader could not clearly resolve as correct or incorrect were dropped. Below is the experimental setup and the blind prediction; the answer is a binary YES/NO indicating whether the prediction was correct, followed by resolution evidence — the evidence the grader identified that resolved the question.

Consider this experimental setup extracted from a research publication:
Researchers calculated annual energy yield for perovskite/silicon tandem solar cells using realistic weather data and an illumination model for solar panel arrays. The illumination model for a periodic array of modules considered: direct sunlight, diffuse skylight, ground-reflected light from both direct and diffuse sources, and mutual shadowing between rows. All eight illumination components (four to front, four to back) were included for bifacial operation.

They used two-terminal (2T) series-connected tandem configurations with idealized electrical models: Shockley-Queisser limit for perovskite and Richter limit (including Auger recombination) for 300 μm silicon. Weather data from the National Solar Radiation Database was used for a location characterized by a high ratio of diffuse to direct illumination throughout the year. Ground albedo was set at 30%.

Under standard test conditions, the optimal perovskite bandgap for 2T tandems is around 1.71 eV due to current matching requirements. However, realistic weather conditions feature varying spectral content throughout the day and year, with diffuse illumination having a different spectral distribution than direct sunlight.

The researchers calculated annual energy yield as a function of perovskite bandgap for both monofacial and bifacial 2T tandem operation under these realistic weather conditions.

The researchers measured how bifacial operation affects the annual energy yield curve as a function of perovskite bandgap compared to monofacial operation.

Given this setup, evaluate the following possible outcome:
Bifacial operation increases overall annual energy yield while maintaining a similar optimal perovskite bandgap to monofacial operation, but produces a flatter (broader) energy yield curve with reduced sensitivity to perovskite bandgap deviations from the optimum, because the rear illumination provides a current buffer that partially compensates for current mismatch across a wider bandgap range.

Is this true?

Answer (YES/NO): NO